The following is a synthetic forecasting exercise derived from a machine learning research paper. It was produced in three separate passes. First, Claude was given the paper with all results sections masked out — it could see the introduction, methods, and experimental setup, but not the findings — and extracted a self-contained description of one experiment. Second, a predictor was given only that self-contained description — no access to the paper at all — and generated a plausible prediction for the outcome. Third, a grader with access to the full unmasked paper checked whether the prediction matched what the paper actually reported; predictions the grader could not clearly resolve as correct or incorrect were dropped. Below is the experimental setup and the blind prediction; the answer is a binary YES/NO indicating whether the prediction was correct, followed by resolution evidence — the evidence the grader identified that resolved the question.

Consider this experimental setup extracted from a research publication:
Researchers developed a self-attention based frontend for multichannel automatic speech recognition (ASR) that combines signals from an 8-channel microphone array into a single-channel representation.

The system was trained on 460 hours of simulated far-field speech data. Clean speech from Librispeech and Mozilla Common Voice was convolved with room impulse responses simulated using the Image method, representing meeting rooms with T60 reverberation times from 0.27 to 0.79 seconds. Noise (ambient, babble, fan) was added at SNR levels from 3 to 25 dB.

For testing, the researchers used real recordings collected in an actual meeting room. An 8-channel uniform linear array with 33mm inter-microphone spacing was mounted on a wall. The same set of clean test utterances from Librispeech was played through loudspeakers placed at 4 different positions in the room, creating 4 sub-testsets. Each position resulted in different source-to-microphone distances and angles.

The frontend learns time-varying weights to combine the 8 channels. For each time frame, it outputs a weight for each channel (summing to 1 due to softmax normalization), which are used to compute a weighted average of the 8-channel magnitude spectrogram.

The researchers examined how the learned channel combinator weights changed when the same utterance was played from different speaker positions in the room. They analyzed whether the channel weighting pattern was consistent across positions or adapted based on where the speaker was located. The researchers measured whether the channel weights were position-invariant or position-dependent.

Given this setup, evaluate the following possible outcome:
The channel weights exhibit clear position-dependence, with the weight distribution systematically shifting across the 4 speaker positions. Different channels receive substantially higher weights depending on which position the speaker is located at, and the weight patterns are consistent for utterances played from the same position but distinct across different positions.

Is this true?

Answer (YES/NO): YES